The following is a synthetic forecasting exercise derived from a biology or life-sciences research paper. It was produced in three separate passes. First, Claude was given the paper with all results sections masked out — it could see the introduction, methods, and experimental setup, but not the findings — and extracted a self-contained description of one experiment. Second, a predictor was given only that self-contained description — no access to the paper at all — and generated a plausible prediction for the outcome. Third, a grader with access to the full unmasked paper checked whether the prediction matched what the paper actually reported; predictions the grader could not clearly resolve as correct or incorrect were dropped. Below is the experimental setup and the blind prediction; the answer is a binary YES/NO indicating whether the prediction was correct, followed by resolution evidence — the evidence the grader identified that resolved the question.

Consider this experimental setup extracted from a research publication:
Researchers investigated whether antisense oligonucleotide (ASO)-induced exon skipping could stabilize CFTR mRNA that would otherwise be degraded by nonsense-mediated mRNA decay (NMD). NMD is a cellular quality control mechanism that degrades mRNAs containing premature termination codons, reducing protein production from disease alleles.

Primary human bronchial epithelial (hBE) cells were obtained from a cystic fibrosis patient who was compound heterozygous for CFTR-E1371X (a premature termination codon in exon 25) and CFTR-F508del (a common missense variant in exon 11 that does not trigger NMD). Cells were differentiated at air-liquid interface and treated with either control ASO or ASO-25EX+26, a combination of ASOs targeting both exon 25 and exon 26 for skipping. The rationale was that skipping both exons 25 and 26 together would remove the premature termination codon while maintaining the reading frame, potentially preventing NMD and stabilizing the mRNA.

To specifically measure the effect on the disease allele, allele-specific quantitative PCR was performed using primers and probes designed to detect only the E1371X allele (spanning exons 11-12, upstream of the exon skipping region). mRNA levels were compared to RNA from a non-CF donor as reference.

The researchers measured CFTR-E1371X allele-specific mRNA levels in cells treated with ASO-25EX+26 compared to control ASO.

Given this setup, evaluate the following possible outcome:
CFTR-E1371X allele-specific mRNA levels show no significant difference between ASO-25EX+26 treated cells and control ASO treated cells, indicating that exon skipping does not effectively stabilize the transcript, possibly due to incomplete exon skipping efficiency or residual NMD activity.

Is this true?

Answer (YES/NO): NO